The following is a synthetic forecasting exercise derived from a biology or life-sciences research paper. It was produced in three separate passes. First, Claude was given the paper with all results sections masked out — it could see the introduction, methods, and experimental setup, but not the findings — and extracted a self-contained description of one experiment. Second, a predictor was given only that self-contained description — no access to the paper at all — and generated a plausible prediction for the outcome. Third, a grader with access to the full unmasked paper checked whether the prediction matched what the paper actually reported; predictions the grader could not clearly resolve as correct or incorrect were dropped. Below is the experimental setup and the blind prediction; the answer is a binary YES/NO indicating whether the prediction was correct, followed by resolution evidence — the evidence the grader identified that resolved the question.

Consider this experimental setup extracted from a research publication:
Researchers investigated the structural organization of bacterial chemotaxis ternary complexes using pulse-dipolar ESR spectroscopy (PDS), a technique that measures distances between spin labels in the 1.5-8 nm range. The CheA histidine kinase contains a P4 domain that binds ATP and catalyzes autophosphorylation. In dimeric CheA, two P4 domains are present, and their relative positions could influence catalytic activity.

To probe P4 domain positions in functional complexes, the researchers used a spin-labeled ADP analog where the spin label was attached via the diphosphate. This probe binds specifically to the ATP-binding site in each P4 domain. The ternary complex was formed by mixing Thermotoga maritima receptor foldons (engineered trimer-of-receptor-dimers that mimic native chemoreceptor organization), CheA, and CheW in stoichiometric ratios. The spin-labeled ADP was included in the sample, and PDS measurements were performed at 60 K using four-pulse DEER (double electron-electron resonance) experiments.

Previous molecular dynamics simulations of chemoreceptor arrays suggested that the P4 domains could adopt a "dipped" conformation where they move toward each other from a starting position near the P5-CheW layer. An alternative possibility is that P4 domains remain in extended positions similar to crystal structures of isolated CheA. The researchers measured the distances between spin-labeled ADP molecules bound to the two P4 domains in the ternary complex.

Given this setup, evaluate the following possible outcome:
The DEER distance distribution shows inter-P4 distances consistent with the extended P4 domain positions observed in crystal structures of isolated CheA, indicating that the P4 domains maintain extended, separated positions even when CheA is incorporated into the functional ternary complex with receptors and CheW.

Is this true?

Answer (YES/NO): NO